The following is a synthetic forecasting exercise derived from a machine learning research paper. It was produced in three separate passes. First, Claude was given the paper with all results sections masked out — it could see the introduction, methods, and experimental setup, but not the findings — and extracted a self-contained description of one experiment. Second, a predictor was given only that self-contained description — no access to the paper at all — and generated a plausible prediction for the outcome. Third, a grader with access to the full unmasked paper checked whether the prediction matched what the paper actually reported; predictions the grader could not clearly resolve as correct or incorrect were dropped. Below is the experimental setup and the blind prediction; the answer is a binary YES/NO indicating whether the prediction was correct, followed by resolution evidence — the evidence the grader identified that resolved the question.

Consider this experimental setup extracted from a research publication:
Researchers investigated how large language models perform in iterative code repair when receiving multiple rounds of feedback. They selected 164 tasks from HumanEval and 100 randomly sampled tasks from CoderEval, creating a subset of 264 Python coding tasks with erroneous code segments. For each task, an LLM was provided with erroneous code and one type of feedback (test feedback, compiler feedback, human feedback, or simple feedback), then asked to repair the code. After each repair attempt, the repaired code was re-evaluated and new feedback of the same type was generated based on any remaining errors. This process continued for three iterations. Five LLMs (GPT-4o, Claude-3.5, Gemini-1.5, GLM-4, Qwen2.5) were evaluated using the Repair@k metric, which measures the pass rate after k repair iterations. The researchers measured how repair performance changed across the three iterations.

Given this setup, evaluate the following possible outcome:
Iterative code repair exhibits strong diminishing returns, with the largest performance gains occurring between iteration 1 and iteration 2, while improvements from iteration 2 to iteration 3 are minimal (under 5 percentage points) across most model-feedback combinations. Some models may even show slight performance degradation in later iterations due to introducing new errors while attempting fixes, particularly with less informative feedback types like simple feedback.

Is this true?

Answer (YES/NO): NO